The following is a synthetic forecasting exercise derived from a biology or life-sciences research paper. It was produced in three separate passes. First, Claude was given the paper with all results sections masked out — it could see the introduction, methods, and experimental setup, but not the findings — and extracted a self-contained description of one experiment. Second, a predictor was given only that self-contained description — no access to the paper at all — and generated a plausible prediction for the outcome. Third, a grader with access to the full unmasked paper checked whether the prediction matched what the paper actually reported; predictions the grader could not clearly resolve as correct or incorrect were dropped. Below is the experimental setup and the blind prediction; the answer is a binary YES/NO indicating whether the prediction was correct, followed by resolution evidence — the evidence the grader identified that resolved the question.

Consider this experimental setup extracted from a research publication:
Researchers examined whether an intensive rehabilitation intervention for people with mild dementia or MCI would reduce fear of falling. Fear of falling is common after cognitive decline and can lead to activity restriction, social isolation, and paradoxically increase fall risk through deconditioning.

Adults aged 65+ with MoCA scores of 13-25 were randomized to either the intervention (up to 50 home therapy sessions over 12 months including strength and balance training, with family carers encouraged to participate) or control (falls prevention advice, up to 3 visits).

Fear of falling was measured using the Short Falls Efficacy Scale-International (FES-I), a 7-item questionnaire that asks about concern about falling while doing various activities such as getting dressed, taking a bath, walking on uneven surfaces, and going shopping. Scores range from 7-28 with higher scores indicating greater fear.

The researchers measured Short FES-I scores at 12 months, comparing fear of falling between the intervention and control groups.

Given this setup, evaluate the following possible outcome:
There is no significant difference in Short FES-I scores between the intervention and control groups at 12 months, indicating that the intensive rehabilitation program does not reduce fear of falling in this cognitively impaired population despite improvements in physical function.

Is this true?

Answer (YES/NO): NO